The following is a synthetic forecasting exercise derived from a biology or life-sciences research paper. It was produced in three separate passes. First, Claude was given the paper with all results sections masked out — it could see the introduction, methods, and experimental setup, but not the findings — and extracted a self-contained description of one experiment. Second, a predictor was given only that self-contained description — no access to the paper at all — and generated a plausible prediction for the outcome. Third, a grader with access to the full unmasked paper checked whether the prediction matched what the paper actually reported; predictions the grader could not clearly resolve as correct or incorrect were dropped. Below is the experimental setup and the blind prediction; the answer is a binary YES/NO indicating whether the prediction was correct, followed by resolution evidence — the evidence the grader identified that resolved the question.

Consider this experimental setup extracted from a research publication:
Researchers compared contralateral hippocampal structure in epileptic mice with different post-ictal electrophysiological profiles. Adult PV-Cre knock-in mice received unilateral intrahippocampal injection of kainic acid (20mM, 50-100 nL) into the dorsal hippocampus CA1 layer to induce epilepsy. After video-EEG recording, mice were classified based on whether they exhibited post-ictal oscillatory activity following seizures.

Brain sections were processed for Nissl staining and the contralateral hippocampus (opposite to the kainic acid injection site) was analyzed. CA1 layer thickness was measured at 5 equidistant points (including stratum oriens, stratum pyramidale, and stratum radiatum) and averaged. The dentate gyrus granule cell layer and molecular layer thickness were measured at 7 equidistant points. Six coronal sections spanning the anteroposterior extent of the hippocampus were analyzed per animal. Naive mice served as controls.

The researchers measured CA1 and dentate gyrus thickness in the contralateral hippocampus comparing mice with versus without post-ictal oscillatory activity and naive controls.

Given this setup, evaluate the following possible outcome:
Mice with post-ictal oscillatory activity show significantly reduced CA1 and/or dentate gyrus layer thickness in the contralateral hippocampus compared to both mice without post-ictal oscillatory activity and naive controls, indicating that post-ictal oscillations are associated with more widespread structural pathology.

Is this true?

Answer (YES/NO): NO